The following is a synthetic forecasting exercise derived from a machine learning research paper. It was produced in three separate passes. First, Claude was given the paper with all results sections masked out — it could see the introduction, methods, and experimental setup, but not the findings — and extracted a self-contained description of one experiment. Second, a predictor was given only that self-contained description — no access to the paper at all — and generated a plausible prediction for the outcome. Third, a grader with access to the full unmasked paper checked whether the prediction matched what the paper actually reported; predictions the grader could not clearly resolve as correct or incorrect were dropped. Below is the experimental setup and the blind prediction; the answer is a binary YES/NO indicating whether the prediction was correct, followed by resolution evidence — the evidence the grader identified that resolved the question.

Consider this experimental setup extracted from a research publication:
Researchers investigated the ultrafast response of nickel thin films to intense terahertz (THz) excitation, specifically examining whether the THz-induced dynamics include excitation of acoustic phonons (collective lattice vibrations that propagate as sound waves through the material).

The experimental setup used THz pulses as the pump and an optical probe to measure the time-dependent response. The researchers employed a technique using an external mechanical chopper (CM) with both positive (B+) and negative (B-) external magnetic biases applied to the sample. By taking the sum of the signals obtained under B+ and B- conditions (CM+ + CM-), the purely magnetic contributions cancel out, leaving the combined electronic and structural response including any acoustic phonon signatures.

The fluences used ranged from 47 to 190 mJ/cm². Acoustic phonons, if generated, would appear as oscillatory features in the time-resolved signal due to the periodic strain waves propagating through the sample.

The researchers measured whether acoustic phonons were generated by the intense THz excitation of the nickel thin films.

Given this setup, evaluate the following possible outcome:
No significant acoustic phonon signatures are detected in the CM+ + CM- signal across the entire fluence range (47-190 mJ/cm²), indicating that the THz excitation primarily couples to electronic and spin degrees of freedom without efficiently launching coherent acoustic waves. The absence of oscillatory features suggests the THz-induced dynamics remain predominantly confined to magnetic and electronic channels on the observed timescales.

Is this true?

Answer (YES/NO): NO